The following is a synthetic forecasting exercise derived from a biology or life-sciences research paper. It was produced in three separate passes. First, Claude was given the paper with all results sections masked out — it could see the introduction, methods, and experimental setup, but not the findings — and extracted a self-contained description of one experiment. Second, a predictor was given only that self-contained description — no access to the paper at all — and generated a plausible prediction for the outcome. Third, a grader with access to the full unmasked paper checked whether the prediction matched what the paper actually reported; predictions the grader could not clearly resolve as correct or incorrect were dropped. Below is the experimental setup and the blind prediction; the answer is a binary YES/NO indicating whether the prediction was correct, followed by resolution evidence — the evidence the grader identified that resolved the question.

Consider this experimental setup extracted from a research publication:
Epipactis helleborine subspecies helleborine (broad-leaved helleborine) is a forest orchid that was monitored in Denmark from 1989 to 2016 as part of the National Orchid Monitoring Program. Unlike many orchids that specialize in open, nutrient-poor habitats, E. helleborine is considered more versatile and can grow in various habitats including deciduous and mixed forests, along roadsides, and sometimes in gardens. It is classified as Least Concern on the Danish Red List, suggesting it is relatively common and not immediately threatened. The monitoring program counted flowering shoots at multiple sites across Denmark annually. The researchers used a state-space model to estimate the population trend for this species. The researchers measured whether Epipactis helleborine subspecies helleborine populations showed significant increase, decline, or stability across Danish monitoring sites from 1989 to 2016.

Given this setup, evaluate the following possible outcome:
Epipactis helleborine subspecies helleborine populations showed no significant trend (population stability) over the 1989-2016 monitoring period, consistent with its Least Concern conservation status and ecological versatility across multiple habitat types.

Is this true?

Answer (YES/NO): YES